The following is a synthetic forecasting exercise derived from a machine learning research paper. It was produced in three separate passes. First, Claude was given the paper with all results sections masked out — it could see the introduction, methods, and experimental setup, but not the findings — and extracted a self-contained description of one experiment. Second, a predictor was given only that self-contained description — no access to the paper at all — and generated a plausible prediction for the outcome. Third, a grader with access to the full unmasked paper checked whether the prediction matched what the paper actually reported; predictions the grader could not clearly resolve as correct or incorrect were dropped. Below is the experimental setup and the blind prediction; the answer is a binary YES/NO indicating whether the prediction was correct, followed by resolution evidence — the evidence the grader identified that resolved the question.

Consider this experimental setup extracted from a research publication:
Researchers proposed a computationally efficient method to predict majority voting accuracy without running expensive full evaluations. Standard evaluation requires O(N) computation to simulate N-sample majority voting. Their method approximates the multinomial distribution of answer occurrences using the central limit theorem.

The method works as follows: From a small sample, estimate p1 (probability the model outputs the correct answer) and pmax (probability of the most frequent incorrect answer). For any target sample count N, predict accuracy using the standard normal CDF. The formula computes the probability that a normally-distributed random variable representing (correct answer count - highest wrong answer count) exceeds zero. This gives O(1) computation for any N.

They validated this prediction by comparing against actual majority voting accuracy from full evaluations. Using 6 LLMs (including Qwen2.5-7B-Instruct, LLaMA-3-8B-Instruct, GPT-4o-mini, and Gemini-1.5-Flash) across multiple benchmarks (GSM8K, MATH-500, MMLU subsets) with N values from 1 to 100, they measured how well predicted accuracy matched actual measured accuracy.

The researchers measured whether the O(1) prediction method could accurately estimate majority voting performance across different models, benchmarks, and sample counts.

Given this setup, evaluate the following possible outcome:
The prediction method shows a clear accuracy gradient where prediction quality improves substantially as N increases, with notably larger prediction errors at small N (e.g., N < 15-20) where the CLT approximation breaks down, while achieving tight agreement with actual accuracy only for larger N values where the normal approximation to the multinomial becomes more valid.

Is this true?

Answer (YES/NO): NO